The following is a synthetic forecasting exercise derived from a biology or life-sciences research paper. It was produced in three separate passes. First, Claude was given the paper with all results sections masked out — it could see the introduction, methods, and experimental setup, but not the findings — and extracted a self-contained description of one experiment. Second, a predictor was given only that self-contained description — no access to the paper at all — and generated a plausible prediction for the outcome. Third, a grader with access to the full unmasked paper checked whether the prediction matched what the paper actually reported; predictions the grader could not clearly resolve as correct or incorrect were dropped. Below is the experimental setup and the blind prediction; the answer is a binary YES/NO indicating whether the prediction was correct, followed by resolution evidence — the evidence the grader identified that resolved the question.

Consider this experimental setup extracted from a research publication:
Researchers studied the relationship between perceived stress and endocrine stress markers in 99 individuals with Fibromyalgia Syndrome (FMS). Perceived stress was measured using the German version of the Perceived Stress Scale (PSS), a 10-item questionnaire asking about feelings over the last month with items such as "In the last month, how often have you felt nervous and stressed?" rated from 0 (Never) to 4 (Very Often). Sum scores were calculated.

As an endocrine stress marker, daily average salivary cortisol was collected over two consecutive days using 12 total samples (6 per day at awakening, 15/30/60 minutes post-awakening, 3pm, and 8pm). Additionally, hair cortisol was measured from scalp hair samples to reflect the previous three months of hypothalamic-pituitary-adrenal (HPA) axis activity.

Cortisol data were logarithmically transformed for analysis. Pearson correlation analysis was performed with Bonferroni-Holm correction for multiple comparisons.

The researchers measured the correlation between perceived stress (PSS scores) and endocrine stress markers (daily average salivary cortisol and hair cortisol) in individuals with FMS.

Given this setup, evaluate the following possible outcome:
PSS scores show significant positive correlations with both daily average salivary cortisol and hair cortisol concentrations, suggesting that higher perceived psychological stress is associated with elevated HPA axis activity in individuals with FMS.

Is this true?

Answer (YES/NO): NO